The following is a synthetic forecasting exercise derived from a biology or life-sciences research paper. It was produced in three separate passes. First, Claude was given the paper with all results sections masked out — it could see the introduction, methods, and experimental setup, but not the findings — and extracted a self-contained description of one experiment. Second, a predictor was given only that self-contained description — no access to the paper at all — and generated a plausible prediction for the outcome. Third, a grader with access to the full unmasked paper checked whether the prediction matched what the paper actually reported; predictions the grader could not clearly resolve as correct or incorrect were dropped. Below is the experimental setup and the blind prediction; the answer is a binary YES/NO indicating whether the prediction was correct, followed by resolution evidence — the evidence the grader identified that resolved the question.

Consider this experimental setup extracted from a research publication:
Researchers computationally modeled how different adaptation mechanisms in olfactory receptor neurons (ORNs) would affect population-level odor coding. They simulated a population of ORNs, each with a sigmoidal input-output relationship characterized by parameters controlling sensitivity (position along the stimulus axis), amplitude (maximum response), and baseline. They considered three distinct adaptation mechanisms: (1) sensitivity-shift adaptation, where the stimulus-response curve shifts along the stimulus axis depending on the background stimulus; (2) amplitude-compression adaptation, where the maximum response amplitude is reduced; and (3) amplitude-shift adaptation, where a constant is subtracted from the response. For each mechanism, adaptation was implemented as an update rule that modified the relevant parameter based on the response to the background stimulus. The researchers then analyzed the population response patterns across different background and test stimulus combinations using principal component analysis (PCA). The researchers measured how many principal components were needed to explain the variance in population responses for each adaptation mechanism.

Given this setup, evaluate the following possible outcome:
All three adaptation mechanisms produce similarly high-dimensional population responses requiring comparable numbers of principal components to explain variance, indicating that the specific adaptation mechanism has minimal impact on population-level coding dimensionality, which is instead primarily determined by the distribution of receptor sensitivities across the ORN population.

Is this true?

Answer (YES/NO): NO